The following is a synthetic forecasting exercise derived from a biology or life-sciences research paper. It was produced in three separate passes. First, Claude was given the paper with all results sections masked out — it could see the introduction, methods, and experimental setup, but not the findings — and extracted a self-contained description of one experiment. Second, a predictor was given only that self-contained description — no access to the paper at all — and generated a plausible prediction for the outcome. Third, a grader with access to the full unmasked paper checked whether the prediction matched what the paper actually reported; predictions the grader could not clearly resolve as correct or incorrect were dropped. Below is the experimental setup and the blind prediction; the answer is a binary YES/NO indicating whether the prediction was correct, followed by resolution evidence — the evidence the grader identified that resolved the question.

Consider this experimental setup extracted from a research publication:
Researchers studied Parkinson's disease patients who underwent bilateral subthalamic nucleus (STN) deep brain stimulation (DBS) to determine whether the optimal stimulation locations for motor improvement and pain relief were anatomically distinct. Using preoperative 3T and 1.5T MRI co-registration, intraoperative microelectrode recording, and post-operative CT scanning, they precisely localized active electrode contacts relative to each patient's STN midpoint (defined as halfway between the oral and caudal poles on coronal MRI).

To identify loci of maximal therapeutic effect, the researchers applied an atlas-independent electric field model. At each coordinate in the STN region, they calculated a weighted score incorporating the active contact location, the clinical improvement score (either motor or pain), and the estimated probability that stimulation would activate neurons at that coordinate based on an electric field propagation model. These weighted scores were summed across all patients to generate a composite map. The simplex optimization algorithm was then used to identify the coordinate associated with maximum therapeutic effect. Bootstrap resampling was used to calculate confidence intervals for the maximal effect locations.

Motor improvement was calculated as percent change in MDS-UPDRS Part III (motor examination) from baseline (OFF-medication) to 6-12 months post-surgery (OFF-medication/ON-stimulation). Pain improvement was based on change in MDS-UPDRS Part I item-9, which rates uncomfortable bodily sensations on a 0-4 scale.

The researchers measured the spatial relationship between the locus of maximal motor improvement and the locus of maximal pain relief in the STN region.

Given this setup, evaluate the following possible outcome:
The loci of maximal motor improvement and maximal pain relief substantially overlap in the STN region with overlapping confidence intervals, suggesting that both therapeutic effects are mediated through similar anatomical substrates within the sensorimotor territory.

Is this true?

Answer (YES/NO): NO